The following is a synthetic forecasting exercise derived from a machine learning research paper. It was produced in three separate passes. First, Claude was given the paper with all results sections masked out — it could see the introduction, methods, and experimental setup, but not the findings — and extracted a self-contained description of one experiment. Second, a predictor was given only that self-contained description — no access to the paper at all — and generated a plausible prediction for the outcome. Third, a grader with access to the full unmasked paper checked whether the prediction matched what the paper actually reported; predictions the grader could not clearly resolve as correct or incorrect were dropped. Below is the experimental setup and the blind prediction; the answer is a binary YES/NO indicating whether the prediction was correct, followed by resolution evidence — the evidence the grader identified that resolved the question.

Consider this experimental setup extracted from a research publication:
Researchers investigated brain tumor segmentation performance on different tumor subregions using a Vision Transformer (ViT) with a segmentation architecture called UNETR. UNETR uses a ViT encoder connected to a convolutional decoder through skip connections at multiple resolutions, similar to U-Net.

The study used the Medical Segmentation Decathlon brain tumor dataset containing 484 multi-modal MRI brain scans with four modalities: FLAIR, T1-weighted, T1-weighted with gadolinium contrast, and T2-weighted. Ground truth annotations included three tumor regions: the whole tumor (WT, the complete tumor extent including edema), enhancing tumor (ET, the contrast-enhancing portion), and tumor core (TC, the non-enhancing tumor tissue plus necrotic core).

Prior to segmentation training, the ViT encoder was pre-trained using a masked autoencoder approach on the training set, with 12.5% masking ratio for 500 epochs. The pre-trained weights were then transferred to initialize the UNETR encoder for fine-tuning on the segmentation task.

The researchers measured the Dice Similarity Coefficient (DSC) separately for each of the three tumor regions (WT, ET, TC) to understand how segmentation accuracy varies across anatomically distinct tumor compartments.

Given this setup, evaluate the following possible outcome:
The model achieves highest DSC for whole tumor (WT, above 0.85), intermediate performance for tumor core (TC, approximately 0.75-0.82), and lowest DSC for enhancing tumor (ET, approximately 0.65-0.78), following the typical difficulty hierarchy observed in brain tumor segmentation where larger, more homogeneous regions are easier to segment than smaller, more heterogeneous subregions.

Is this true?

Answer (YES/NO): NO